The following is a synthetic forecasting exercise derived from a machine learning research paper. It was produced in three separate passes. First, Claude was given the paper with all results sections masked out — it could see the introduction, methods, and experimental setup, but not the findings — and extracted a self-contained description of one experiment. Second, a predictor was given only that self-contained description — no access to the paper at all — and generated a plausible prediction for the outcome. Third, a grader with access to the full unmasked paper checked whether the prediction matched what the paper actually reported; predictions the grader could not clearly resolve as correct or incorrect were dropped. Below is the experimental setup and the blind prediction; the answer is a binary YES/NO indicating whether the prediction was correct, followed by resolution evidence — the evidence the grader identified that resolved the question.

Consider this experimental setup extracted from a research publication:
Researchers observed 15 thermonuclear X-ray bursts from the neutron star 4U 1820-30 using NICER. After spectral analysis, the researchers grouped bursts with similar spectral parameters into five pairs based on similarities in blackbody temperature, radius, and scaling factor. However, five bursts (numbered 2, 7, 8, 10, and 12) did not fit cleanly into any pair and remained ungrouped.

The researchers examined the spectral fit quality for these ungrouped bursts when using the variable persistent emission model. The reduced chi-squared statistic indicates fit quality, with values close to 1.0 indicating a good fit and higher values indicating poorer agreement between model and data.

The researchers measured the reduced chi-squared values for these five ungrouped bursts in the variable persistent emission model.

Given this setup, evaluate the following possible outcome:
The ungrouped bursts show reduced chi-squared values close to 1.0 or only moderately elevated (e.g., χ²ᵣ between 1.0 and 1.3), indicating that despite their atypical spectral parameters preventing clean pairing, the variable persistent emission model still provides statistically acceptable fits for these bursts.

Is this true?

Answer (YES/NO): NO